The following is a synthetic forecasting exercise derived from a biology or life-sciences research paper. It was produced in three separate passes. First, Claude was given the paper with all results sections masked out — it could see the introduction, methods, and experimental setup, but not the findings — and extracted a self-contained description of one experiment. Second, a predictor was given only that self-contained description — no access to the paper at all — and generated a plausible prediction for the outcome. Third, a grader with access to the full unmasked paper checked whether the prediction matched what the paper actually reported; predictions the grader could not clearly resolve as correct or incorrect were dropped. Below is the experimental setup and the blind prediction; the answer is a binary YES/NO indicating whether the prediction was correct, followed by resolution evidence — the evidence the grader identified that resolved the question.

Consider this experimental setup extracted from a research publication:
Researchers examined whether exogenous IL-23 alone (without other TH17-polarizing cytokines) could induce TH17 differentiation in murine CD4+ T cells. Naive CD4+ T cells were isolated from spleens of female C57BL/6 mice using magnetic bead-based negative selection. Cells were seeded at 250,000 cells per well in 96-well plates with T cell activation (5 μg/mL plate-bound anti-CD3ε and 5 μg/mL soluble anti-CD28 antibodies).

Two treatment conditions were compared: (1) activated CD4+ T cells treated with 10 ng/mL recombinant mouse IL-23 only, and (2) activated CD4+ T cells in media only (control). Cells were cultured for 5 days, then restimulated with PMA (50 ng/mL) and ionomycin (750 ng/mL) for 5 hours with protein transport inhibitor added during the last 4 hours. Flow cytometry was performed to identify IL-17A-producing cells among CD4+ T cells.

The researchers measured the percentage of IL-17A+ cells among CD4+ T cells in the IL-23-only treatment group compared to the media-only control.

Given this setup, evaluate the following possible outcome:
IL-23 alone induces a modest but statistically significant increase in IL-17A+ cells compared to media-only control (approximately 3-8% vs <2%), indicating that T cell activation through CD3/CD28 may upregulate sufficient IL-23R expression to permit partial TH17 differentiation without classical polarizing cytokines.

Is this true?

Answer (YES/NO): NO